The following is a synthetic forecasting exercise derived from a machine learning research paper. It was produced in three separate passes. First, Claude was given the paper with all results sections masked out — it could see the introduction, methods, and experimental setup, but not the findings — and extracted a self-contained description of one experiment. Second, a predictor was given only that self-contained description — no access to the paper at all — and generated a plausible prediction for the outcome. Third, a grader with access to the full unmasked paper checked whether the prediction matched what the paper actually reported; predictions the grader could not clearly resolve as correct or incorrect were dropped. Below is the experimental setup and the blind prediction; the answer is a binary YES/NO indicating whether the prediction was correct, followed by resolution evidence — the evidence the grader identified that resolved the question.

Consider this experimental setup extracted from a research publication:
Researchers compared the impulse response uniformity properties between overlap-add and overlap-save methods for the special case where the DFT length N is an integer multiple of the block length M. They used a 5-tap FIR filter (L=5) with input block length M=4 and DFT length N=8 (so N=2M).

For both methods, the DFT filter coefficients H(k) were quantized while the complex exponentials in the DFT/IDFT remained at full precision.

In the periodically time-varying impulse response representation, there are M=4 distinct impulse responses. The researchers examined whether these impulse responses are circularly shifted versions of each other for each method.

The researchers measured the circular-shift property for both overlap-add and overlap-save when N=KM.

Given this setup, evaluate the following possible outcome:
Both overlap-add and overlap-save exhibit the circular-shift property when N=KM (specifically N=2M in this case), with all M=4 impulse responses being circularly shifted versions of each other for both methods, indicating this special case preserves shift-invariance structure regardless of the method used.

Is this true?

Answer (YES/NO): YES